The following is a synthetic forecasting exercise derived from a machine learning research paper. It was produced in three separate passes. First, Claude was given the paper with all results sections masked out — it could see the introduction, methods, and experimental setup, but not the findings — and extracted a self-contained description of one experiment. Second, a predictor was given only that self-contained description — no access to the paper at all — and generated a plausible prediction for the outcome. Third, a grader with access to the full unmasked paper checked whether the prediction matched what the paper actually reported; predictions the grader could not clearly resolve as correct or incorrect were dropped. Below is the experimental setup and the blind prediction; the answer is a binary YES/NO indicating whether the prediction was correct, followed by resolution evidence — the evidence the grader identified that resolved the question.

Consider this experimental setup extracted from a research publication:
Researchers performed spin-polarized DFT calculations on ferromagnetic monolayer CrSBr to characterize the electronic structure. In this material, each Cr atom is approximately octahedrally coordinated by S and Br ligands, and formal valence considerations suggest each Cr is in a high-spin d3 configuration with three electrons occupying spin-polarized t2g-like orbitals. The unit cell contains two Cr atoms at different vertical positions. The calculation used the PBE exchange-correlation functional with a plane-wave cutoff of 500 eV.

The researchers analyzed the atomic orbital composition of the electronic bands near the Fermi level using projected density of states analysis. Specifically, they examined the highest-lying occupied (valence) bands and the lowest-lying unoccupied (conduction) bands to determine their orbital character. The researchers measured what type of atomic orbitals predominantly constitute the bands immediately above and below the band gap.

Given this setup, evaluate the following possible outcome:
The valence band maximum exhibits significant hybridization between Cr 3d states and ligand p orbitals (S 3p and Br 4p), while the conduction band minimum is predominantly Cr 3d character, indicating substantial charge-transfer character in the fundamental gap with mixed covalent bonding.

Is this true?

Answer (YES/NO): YES